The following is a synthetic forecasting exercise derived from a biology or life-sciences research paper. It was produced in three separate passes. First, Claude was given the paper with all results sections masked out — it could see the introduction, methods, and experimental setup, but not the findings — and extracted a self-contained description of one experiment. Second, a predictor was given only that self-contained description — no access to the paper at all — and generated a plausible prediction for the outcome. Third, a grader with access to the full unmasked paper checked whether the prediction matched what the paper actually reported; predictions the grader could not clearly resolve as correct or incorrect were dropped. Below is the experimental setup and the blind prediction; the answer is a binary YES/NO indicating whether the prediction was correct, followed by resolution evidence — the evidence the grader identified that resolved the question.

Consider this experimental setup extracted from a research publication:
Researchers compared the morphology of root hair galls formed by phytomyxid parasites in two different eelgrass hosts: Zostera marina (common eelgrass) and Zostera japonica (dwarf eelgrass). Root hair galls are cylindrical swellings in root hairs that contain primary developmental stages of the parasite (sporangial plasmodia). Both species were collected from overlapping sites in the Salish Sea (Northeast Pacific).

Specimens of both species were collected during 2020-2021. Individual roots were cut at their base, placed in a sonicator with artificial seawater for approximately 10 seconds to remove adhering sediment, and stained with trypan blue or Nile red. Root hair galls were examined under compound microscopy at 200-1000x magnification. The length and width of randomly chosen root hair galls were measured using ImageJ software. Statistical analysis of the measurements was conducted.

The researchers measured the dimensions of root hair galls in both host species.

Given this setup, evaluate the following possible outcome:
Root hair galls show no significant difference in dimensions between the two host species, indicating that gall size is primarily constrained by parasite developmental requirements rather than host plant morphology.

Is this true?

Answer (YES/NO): NO